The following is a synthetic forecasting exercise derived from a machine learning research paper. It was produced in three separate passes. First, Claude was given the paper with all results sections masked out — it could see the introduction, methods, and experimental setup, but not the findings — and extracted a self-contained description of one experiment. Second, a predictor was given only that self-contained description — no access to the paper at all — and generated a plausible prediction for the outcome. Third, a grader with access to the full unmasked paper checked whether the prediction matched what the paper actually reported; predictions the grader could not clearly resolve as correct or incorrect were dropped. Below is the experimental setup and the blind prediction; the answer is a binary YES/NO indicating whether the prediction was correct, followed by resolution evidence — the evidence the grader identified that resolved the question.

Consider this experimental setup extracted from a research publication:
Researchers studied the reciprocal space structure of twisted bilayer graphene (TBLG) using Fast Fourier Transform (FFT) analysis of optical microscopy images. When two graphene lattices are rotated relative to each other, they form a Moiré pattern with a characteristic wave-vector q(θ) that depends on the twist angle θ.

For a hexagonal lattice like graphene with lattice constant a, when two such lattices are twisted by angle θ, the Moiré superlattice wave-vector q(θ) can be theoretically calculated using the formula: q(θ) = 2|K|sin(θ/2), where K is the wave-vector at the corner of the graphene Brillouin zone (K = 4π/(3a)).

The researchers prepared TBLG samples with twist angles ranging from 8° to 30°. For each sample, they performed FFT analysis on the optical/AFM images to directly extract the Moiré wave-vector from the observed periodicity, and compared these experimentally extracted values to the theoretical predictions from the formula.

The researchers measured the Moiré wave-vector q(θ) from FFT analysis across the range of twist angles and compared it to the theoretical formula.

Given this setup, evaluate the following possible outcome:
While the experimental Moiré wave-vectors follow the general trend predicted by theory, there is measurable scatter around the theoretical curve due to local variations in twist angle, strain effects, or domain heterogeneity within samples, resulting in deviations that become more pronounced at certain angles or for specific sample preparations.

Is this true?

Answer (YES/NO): NO